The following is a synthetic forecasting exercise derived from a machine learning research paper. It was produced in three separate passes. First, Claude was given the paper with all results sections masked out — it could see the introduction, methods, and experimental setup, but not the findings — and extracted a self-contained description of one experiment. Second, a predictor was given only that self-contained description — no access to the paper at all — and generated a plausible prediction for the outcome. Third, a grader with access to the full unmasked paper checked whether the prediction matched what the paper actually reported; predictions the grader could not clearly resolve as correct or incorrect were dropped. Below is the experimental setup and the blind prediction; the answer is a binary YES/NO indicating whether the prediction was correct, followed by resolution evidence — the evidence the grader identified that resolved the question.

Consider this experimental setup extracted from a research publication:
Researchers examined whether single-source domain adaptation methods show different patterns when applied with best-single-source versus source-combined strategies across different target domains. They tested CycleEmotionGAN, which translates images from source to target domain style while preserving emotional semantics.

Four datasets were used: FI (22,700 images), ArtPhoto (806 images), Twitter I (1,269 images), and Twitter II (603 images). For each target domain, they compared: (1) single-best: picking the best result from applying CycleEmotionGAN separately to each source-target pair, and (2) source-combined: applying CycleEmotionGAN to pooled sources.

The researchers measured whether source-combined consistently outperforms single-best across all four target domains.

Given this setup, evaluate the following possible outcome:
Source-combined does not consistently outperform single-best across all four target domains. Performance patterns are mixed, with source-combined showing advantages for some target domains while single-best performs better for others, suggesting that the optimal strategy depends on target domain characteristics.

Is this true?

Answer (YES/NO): YES